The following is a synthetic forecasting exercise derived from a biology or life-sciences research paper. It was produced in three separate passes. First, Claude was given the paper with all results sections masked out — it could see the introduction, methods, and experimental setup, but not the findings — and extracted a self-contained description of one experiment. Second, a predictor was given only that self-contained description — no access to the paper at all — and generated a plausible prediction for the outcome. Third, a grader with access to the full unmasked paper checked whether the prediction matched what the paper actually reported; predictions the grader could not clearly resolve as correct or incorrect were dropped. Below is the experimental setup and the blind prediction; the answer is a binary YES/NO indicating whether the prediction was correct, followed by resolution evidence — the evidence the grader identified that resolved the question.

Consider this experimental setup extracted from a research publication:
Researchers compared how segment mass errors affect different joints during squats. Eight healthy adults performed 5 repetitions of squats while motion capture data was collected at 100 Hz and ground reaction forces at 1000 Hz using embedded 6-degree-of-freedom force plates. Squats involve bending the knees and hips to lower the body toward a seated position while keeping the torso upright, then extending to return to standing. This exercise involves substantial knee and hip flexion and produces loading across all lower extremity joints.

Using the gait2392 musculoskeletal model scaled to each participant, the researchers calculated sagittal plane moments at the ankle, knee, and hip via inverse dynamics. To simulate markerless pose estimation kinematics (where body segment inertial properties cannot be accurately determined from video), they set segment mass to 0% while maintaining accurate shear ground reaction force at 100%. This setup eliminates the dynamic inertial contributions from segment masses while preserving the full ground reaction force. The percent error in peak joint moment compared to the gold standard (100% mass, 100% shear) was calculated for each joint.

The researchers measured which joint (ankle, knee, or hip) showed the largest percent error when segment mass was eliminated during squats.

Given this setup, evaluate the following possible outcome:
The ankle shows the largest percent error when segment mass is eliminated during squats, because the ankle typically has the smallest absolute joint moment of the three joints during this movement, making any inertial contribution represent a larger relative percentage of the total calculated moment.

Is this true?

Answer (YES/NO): NO